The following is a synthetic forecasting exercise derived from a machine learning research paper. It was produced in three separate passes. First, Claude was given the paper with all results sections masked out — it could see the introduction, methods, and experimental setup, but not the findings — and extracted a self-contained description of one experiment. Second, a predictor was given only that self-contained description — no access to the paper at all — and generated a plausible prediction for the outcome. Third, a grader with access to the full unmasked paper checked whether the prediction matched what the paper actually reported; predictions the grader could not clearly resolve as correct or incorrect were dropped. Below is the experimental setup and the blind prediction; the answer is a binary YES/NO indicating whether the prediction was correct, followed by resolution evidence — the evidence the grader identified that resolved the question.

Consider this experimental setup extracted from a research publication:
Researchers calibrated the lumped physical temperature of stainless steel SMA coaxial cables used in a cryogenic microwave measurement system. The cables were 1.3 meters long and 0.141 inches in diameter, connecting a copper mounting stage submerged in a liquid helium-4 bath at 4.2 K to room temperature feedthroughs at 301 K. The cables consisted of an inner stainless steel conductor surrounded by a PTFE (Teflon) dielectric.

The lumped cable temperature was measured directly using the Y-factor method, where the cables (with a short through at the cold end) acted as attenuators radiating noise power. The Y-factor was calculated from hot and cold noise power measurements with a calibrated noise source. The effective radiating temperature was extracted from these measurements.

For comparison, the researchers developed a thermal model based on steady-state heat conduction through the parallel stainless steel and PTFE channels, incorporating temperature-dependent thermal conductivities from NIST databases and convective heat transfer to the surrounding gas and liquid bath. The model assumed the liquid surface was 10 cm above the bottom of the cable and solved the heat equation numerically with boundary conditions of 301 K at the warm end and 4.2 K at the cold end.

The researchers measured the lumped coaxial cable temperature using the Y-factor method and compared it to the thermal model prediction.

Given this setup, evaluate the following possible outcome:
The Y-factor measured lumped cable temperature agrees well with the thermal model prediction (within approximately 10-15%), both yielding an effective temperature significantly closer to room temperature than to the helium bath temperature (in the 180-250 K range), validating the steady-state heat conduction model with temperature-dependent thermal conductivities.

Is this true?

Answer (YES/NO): YES